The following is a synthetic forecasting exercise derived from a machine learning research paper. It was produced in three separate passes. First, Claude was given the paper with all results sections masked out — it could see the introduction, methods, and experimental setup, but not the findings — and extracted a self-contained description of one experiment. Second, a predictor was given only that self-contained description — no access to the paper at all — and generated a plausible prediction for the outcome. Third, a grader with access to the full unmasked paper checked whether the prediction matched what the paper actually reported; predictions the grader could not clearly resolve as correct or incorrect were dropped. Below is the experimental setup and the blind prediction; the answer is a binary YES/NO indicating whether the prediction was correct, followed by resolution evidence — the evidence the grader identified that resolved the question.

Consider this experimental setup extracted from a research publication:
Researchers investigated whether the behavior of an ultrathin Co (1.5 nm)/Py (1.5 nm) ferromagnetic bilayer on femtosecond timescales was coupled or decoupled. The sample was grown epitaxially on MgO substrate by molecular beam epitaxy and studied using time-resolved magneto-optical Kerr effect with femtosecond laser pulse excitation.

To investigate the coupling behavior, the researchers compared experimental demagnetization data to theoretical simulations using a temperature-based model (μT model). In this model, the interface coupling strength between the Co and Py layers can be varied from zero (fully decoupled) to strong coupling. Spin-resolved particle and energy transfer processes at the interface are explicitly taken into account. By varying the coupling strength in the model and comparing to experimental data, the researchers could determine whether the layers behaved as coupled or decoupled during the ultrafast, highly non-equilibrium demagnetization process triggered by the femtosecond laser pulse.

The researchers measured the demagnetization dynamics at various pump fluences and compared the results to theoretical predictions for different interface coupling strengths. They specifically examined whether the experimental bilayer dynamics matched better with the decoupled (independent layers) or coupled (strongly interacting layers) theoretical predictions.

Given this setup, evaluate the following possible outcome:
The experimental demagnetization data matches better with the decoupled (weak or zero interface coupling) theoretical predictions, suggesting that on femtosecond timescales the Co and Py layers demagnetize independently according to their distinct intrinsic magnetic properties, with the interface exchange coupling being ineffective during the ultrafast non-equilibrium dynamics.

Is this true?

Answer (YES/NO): YES